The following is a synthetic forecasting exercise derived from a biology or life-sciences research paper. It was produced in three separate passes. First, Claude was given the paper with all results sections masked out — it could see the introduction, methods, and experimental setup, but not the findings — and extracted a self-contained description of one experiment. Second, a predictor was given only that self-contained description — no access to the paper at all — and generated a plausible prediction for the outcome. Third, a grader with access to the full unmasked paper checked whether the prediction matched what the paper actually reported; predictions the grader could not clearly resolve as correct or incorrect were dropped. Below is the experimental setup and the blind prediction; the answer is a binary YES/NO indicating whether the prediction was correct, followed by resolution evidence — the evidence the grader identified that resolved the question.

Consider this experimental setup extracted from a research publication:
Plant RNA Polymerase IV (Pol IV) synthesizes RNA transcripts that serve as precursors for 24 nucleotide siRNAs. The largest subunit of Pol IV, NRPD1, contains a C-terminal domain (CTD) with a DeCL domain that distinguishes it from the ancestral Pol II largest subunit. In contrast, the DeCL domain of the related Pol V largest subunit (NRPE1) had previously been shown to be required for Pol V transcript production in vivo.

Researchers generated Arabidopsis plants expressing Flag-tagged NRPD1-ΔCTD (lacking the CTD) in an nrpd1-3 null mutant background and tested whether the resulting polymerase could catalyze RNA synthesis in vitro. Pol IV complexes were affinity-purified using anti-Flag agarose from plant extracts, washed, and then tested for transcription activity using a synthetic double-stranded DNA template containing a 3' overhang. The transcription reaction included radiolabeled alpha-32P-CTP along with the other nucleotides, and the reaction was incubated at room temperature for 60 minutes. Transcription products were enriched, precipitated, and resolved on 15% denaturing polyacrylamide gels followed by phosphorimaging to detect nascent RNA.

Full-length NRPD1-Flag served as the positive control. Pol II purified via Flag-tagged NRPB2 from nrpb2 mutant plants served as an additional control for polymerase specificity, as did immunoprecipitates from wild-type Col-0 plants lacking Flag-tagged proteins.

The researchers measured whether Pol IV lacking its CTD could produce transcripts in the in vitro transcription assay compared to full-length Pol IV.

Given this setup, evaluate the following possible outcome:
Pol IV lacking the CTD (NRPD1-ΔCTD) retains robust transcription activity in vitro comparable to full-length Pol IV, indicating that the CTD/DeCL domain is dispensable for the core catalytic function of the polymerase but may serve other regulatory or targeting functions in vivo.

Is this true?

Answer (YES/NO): YES